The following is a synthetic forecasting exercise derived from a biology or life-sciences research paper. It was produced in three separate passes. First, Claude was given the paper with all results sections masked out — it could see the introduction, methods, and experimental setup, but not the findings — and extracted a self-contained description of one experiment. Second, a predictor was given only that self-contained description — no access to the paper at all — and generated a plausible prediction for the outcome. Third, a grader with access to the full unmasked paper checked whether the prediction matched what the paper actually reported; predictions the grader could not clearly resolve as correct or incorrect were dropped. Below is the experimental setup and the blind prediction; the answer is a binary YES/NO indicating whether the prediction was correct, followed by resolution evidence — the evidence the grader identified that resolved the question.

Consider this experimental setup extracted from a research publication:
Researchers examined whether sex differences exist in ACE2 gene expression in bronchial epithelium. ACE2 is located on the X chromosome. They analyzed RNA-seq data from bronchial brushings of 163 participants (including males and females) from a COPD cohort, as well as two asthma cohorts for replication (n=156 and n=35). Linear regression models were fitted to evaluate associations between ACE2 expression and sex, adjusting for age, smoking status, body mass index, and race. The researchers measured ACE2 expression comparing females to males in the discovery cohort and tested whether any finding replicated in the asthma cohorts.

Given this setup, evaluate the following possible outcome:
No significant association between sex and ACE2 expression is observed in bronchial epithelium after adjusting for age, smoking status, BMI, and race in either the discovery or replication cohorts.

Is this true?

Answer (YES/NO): NO